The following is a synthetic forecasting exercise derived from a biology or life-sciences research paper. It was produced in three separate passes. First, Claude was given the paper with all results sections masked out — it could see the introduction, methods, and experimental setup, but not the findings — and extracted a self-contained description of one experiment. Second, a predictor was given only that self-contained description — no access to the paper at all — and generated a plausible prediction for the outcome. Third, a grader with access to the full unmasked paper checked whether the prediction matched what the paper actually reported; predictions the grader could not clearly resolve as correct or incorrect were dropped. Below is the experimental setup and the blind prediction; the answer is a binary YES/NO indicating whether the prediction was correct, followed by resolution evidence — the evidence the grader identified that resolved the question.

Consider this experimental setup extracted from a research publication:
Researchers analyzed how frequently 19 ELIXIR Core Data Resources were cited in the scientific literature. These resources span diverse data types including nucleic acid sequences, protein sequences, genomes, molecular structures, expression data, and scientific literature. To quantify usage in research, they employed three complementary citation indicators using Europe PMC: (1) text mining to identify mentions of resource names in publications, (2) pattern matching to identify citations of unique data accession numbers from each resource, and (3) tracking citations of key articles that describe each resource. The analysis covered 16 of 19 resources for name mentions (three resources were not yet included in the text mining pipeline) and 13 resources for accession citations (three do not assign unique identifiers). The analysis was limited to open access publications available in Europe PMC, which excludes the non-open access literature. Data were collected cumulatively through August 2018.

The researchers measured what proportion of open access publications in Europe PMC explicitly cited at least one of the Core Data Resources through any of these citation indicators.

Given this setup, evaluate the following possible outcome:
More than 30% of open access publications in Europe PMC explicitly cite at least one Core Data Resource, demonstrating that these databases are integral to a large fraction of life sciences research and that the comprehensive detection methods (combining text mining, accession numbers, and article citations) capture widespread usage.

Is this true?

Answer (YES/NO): NO